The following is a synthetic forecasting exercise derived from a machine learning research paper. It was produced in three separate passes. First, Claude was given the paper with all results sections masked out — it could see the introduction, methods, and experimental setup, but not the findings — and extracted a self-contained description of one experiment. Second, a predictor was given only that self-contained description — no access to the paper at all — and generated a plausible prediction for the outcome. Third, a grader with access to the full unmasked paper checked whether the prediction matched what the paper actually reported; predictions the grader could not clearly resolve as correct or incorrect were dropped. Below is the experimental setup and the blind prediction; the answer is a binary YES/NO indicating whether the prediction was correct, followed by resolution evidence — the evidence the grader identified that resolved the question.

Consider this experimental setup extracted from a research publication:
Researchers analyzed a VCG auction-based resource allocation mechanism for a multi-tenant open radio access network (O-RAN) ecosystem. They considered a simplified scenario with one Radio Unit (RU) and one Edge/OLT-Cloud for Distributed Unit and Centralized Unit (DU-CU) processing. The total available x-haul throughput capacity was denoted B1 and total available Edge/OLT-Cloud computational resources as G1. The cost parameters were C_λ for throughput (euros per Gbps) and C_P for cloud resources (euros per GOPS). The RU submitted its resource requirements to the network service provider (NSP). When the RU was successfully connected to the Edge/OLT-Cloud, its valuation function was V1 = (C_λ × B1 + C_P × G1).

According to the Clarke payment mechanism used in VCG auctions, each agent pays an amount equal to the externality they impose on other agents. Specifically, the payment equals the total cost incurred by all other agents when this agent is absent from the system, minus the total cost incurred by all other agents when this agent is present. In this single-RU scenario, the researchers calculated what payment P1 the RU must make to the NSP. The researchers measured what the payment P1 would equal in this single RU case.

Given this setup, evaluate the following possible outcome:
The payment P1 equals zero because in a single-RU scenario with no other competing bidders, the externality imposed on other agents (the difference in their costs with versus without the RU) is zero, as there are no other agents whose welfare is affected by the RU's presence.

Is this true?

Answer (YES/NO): NO